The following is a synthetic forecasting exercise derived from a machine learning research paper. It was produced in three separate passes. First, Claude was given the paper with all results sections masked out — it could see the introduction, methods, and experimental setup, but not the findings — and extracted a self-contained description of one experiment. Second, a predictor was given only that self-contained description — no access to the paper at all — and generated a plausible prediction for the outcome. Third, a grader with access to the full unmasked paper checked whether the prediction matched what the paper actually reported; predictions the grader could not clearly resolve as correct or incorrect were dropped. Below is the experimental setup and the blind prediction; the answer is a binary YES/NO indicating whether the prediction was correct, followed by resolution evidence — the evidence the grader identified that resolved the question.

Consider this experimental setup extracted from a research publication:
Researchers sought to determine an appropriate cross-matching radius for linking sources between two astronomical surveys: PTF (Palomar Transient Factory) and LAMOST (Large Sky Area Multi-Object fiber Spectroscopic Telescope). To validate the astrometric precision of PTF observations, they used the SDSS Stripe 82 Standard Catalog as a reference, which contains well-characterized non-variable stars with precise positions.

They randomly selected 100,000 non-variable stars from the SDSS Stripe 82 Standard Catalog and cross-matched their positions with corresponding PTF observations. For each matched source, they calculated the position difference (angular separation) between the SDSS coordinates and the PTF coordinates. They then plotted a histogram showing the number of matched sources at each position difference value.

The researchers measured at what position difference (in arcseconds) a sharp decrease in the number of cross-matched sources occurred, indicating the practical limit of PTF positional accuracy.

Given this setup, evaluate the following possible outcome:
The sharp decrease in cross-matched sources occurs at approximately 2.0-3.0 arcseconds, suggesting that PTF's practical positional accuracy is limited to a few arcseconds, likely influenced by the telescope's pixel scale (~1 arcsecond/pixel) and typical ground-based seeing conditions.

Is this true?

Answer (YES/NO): YES